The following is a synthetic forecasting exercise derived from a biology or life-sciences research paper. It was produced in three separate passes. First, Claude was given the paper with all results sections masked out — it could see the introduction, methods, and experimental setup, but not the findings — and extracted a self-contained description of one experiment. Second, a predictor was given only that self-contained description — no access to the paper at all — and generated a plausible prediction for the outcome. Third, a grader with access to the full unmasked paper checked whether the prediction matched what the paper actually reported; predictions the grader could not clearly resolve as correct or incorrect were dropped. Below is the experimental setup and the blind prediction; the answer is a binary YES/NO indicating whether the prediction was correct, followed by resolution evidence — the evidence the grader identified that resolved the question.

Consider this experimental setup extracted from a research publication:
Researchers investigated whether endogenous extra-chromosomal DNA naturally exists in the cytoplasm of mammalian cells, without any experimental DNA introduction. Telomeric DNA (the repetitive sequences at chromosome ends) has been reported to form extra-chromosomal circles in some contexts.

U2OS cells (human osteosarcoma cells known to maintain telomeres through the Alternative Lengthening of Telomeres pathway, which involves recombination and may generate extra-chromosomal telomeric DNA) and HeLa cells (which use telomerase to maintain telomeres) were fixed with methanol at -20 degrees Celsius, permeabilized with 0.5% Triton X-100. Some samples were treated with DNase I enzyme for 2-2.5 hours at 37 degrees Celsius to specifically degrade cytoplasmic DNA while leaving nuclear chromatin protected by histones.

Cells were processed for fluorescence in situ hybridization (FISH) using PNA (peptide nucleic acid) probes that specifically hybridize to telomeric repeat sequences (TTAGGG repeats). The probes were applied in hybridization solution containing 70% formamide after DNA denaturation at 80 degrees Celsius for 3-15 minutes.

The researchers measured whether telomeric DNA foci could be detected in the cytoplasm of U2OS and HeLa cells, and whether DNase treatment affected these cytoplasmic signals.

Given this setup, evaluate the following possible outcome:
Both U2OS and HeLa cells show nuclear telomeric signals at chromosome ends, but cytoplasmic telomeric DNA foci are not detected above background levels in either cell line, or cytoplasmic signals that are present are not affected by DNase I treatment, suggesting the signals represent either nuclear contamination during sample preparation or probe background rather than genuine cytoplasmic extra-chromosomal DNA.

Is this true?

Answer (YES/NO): NO